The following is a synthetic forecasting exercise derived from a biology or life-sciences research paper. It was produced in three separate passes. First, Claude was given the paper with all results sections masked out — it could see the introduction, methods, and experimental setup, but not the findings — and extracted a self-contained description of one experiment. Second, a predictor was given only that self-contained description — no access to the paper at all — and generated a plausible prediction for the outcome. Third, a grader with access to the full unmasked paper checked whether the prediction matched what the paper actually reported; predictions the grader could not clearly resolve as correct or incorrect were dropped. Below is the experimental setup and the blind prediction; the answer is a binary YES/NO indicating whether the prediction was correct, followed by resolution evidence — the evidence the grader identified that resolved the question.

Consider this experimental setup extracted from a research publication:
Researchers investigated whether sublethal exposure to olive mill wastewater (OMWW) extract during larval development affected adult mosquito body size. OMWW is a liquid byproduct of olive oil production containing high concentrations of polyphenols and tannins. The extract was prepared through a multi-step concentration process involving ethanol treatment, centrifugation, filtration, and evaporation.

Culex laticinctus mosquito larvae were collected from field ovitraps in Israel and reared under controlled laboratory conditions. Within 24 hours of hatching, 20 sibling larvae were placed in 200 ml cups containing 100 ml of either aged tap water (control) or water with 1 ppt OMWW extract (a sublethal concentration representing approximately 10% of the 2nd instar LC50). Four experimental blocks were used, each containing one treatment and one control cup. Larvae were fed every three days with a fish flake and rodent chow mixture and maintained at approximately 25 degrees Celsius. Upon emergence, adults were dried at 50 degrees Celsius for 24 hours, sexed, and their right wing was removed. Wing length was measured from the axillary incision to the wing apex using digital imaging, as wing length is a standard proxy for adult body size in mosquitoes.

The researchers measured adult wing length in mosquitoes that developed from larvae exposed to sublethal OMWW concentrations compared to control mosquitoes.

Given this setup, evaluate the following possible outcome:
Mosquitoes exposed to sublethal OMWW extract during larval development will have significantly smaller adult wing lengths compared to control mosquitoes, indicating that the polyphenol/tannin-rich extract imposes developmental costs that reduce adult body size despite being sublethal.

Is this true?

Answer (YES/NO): NO